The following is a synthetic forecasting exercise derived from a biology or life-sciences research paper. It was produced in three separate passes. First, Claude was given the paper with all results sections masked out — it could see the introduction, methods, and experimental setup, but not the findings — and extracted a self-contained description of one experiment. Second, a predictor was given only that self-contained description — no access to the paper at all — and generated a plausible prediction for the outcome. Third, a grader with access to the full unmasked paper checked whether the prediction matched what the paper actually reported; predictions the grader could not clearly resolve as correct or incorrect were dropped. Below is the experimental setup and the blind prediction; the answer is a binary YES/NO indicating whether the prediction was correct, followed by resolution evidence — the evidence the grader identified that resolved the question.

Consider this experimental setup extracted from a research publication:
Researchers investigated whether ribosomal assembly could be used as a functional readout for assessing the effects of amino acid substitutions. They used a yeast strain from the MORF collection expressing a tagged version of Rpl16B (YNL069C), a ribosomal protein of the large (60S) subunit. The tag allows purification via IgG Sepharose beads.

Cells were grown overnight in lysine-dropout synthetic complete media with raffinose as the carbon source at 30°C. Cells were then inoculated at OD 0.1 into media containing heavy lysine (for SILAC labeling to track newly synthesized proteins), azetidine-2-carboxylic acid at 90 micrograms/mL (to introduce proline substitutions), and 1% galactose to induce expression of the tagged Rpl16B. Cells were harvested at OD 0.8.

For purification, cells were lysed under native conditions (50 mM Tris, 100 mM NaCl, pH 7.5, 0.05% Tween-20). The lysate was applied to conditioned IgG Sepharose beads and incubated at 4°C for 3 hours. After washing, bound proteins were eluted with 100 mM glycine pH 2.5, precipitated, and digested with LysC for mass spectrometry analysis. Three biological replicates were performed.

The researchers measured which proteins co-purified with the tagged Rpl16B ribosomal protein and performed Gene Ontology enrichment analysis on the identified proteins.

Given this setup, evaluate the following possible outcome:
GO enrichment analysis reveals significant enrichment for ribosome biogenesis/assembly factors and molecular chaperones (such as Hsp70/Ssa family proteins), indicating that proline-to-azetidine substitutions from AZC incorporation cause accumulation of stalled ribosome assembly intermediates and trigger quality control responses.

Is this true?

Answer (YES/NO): NO